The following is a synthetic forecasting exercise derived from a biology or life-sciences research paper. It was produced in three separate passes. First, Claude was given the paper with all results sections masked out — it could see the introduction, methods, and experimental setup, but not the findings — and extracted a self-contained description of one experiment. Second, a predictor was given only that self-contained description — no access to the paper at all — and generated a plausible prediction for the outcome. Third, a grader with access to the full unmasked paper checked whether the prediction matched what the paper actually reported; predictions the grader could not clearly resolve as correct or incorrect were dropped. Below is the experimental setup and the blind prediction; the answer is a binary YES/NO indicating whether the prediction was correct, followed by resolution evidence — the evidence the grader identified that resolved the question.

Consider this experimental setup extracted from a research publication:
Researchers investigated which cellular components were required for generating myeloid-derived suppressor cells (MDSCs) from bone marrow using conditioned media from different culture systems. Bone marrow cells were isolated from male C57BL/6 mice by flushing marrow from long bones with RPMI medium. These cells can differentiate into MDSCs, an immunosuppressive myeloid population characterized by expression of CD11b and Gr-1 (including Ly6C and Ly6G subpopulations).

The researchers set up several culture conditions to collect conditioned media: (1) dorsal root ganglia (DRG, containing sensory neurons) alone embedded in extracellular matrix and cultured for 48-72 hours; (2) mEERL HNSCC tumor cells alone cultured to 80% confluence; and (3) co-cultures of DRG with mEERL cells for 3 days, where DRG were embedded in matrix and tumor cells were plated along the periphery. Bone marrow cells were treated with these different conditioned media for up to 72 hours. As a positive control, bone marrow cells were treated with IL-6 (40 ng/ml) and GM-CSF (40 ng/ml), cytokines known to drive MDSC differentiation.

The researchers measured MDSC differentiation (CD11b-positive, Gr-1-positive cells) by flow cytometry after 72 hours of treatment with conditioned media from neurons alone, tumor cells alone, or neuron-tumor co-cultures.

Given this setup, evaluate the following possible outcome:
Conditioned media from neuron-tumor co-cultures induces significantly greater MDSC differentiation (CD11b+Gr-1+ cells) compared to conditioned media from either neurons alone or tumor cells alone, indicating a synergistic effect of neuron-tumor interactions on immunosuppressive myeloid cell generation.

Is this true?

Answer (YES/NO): YES